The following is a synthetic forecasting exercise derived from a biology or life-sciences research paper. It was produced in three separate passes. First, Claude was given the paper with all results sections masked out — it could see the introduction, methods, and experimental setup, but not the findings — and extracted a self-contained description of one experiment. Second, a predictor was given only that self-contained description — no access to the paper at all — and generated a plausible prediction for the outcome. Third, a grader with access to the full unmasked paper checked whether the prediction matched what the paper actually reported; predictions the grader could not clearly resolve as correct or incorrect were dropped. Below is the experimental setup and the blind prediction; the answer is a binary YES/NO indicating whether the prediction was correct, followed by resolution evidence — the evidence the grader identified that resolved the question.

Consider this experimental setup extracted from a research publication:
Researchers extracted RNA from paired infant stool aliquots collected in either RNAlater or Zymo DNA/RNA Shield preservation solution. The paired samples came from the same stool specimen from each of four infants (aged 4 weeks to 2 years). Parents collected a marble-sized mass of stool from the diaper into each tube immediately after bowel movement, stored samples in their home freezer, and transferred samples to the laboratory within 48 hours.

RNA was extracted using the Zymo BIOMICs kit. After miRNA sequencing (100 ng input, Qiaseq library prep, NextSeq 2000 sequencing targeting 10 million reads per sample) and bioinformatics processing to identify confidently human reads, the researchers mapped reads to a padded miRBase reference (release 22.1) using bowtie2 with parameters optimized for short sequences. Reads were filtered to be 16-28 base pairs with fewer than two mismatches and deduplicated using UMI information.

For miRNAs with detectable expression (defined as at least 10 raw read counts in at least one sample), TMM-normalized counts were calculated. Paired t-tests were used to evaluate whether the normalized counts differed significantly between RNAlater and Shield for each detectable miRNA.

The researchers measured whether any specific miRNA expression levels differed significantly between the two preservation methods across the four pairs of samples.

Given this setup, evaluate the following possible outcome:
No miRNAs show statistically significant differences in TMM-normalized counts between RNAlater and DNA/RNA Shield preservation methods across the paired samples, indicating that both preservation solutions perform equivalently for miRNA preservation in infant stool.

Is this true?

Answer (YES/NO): YES